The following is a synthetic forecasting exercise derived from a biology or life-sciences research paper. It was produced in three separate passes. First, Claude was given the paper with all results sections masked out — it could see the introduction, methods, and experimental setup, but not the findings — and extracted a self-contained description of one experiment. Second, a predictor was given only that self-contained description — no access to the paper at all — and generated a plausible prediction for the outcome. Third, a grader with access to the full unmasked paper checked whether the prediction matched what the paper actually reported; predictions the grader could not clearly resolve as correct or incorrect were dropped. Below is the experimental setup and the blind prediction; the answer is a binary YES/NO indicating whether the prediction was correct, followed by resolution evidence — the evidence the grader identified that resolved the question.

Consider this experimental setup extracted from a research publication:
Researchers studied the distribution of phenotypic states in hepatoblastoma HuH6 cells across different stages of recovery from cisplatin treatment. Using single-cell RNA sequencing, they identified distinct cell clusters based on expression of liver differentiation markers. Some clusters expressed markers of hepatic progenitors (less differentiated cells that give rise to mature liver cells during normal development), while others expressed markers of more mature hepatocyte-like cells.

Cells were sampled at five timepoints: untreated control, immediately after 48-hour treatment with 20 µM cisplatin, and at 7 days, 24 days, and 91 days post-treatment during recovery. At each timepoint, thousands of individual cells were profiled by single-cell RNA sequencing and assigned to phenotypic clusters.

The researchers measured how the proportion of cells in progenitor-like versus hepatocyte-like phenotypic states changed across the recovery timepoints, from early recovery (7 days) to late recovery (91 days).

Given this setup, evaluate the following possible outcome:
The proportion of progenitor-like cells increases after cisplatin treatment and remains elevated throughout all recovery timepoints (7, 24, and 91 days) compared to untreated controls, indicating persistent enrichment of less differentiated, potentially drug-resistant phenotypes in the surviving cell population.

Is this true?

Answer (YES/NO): NO